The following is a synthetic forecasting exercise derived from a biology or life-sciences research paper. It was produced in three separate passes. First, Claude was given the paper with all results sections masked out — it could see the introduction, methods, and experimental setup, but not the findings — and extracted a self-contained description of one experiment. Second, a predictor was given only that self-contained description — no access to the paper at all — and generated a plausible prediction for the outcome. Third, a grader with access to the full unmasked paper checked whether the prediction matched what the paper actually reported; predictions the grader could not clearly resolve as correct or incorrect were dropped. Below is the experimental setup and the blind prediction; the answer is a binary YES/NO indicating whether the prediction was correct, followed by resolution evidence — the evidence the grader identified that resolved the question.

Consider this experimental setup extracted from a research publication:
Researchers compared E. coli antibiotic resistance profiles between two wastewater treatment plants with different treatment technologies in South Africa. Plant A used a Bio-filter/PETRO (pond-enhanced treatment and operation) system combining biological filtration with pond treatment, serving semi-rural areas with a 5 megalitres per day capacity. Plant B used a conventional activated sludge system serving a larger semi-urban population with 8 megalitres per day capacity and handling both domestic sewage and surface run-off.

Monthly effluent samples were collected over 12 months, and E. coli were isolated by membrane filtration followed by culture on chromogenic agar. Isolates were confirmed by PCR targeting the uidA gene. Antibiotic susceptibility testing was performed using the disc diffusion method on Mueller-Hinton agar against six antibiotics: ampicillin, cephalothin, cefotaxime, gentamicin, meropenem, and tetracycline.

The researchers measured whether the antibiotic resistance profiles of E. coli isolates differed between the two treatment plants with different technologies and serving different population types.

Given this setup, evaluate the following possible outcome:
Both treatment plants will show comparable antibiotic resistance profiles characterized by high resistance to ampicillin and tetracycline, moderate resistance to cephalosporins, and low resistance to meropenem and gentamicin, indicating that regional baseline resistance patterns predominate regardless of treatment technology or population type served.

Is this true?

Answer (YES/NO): NO